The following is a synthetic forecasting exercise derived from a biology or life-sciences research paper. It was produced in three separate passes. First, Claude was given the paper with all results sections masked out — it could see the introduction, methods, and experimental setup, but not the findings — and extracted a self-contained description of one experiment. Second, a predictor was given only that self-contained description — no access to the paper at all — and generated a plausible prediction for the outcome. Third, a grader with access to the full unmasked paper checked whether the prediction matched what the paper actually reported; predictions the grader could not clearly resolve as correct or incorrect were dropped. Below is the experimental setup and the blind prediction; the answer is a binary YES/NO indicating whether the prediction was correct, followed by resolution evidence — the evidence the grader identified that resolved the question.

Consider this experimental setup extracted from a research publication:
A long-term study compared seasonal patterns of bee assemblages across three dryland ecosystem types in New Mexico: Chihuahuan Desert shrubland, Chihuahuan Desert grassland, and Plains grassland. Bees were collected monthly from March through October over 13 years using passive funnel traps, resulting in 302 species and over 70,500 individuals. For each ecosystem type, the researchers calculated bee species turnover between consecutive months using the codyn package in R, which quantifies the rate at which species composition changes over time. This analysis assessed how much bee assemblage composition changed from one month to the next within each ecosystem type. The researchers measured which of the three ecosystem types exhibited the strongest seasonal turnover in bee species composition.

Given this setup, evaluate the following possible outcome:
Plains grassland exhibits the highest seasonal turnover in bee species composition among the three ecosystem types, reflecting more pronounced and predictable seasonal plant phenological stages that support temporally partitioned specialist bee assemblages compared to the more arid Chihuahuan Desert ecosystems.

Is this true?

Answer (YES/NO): NO